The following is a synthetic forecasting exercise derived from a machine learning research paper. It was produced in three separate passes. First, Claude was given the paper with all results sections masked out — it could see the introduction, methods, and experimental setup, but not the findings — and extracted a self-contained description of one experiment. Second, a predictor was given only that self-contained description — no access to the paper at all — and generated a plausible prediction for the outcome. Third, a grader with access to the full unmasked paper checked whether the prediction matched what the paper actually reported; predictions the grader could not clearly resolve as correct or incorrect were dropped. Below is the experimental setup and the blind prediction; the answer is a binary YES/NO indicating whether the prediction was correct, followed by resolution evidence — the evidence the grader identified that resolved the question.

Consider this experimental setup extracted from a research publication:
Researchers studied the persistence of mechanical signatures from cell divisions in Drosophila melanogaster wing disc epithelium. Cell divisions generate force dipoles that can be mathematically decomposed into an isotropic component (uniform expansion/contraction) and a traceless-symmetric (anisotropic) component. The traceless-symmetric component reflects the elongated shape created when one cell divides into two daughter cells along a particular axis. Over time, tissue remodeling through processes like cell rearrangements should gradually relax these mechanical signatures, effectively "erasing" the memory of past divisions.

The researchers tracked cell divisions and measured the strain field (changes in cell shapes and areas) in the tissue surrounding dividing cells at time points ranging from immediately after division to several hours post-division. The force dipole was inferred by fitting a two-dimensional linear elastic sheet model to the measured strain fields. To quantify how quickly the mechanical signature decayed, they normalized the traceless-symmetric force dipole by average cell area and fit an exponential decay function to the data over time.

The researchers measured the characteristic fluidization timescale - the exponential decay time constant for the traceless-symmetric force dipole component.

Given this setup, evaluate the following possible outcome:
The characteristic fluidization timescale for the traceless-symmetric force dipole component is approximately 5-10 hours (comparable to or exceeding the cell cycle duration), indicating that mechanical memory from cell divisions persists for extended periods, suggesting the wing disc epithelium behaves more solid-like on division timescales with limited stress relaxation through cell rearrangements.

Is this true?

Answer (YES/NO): NO